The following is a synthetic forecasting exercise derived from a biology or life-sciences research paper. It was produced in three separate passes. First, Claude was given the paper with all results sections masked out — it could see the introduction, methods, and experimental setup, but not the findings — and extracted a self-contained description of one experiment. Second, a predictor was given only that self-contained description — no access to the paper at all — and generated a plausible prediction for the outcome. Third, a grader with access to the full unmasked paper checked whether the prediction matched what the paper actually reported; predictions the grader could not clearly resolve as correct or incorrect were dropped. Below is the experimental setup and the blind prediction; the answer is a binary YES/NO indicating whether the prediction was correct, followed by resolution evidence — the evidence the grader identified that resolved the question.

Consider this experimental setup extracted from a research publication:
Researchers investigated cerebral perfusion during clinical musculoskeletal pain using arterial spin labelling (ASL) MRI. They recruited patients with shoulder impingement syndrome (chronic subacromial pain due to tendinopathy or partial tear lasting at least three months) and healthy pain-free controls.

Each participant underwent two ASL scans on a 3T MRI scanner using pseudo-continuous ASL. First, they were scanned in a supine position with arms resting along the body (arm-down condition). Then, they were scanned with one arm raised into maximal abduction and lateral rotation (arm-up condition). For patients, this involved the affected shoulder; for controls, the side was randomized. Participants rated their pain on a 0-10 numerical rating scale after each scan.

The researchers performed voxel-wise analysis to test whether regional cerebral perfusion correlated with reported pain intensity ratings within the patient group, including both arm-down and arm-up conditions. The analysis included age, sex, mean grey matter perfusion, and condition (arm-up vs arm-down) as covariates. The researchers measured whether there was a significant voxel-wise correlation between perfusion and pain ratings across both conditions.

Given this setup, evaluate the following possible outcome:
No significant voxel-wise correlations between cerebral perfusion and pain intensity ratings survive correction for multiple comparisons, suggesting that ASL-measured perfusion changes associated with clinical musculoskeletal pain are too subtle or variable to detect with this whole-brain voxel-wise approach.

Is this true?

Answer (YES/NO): YES